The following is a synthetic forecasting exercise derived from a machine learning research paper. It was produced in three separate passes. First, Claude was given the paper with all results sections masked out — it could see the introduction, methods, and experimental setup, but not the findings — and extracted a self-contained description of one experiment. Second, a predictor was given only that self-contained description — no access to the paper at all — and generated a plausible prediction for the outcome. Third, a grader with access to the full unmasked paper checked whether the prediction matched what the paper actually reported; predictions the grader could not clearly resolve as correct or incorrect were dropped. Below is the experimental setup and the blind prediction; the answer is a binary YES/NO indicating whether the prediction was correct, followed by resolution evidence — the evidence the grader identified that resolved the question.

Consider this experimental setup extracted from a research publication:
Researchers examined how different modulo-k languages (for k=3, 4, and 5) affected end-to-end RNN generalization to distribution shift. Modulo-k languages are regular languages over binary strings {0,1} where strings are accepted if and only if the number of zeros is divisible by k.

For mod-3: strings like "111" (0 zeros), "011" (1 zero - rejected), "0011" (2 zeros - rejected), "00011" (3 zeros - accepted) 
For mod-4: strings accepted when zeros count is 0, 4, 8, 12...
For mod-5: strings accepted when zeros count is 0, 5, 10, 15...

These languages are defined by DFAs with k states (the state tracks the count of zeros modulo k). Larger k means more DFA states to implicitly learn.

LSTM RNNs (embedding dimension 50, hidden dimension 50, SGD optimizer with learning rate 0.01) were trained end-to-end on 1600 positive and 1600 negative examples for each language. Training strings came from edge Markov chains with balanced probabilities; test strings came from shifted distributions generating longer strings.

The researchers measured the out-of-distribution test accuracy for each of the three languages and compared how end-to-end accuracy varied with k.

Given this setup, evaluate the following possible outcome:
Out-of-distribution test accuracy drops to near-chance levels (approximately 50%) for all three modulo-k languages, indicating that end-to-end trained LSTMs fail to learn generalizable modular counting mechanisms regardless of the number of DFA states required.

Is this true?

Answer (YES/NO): NO